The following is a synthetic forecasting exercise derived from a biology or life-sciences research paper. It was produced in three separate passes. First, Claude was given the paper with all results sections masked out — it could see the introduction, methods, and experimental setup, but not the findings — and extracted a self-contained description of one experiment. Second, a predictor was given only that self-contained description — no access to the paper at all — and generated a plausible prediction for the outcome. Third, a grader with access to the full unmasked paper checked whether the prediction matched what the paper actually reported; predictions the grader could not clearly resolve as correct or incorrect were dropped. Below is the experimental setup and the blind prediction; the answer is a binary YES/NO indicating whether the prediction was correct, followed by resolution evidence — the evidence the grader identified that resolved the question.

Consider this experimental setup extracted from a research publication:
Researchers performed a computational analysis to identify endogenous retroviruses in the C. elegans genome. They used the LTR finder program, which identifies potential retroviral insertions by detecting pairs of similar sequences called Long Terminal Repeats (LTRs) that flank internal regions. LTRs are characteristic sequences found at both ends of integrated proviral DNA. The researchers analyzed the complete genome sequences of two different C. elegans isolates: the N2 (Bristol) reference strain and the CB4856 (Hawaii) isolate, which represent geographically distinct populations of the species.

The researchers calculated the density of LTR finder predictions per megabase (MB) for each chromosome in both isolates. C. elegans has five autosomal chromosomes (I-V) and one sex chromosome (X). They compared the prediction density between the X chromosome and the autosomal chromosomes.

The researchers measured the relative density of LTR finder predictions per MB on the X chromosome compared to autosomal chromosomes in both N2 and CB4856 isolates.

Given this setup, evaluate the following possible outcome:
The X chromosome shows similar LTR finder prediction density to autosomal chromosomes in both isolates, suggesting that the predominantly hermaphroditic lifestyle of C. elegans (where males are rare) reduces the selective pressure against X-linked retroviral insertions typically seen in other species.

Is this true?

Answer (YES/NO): NO